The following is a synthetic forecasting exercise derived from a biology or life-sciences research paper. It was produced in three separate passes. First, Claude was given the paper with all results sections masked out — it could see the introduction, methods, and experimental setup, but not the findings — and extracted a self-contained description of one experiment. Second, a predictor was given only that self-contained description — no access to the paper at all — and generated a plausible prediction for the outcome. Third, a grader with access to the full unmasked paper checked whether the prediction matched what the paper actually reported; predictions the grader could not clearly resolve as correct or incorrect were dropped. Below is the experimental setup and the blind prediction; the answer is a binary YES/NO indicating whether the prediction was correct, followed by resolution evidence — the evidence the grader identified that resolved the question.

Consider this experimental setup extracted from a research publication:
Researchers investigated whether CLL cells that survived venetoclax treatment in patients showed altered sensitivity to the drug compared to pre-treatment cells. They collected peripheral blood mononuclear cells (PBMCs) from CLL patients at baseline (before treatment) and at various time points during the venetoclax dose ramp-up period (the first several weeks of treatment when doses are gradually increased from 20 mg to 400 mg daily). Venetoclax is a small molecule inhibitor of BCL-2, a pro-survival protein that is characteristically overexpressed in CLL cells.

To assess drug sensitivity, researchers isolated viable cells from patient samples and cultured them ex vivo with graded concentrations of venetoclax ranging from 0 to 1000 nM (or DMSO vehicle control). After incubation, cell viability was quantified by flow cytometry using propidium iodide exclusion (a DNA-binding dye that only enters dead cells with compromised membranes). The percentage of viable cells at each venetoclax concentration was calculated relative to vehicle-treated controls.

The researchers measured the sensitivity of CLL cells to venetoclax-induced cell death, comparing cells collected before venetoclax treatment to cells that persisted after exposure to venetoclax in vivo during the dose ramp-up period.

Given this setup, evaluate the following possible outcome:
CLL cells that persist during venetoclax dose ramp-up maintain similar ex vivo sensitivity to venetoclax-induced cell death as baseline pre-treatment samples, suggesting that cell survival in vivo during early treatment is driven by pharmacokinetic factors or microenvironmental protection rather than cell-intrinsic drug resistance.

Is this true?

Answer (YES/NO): NO